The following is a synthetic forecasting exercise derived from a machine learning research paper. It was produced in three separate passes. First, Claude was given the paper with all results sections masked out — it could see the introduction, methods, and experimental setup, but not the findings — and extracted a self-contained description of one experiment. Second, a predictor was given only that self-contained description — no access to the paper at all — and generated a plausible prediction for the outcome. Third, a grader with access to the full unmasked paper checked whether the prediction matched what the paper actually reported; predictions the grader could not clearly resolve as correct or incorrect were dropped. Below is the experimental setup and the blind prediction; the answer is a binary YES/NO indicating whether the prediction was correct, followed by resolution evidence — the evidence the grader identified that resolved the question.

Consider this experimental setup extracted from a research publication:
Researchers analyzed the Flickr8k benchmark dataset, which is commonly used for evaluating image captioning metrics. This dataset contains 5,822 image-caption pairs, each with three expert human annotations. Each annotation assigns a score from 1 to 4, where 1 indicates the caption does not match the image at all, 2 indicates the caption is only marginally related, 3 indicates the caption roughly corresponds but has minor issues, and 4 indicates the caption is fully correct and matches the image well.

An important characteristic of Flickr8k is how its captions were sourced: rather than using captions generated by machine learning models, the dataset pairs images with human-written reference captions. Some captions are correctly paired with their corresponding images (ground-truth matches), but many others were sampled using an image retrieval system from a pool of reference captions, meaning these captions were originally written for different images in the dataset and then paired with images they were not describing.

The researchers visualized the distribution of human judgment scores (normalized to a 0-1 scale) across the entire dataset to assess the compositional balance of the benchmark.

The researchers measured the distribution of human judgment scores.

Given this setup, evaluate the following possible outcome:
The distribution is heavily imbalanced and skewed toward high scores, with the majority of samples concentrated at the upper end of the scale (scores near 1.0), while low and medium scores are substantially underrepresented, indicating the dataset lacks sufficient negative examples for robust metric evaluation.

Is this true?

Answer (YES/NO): NO